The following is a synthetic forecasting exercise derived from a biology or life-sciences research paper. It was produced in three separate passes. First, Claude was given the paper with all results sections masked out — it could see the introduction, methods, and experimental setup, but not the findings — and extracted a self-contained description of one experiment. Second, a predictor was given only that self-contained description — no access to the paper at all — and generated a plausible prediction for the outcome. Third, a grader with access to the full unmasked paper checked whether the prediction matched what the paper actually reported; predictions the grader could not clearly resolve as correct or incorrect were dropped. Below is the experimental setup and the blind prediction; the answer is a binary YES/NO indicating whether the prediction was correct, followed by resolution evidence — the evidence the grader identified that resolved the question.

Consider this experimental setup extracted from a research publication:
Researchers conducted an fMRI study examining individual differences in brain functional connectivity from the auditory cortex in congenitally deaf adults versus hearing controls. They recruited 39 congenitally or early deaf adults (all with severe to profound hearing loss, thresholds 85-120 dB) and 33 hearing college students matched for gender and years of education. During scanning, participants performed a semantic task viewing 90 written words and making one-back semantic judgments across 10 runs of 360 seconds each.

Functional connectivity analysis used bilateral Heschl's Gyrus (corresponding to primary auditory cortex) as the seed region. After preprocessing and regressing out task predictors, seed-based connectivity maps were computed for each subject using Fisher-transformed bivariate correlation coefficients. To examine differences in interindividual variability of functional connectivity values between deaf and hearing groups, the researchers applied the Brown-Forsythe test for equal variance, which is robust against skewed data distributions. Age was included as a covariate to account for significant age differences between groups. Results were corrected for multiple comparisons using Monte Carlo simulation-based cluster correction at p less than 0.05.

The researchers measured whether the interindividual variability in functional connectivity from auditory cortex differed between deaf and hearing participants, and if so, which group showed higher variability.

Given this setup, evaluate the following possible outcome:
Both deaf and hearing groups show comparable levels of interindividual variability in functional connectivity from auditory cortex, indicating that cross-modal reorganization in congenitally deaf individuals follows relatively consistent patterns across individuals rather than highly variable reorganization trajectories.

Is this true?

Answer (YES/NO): NO